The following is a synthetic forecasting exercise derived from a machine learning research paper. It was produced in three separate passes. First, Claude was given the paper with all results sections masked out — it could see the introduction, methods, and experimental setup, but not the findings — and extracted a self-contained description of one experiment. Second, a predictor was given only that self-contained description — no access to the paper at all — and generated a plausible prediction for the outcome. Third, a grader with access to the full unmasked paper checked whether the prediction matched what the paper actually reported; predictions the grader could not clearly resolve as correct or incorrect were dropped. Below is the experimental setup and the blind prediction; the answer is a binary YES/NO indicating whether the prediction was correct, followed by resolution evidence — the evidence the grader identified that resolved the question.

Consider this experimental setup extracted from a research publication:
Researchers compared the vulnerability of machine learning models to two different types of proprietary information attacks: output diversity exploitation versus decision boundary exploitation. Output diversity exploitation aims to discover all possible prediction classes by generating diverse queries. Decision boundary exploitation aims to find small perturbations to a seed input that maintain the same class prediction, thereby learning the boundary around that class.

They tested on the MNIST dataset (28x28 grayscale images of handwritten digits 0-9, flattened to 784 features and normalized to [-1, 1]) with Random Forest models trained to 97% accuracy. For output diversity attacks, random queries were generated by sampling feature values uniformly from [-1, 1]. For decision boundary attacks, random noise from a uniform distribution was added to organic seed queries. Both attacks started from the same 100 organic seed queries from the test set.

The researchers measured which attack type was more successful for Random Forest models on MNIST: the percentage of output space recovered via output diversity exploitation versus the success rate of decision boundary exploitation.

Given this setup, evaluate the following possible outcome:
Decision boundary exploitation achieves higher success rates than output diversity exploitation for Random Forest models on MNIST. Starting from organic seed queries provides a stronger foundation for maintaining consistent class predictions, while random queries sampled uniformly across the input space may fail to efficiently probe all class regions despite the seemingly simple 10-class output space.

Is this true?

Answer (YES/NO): YES